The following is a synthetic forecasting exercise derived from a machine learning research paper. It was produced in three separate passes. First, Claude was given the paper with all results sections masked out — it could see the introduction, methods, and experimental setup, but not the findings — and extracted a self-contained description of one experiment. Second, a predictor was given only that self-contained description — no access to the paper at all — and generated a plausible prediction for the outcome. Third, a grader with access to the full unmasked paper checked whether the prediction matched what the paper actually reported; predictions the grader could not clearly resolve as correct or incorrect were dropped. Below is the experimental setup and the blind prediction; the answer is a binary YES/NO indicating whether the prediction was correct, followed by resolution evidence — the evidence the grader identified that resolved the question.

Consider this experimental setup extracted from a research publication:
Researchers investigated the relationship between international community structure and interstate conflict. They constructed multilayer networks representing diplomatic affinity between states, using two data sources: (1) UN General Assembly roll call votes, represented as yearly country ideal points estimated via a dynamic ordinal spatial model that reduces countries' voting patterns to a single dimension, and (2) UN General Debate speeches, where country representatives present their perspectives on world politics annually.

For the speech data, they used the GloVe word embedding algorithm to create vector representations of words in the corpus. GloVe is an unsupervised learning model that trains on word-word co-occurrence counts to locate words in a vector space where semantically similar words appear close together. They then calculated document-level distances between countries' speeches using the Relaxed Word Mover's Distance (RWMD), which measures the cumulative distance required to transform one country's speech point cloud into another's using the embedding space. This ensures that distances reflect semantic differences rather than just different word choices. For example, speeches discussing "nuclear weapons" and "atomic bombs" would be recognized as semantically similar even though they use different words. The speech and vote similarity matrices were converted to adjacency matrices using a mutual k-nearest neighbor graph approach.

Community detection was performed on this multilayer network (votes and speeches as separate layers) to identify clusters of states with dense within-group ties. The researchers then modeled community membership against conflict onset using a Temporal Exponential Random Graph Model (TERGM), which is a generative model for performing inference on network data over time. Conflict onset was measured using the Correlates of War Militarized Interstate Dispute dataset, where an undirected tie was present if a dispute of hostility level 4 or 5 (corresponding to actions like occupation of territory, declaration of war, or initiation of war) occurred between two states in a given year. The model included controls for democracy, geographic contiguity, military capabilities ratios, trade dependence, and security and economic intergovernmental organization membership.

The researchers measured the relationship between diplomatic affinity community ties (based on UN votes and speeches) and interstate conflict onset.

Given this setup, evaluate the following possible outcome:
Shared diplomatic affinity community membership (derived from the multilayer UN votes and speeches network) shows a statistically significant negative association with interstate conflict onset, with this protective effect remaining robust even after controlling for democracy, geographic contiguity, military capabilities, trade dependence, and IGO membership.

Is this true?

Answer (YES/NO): YES